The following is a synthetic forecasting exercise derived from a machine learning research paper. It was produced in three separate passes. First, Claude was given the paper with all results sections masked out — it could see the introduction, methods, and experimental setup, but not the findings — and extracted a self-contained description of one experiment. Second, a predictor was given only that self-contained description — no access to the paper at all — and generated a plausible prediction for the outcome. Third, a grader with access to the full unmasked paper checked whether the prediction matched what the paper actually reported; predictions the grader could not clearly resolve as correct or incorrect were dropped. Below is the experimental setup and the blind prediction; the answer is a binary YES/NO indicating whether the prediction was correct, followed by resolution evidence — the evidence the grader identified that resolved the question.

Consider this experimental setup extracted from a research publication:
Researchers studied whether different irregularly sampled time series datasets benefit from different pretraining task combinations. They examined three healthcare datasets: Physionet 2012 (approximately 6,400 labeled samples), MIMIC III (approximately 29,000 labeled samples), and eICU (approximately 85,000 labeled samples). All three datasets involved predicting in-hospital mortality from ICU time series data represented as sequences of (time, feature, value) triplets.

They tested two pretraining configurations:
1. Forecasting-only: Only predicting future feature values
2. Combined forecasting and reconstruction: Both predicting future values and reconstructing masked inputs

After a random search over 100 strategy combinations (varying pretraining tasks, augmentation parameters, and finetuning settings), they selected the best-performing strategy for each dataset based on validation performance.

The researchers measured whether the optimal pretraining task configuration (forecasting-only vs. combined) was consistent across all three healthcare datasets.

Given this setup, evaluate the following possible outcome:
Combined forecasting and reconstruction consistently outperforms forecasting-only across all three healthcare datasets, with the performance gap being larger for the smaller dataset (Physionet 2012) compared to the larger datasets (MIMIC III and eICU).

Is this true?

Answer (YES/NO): NO